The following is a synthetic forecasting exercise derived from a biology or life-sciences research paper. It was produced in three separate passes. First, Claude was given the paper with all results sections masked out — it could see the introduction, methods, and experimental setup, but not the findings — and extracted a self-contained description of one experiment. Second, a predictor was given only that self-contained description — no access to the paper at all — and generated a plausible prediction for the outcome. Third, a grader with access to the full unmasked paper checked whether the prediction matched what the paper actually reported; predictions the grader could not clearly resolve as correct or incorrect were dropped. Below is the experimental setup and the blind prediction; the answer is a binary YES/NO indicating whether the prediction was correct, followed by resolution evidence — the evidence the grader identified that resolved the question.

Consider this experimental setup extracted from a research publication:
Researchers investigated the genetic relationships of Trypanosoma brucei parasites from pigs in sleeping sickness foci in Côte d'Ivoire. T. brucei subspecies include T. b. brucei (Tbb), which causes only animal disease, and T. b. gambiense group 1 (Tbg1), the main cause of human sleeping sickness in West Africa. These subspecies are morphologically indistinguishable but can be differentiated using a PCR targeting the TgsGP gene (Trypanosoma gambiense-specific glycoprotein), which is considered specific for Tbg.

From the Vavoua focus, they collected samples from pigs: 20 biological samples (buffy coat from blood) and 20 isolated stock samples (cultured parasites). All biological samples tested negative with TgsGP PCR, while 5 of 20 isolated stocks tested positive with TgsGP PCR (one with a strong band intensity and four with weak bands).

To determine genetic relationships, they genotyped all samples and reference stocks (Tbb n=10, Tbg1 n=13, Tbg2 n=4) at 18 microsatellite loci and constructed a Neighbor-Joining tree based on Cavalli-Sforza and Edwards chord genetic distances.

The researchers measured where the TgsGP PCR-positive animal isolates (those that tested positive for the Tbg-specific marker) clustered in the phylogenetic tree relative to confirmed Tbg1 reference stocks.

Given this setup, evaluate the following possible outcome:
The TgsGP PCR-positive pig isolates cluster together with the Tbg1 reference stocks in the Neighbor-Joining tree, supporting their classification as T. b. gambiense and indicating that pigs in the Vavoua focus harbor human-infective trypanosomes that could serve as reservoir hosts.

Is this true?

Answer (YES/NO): NO